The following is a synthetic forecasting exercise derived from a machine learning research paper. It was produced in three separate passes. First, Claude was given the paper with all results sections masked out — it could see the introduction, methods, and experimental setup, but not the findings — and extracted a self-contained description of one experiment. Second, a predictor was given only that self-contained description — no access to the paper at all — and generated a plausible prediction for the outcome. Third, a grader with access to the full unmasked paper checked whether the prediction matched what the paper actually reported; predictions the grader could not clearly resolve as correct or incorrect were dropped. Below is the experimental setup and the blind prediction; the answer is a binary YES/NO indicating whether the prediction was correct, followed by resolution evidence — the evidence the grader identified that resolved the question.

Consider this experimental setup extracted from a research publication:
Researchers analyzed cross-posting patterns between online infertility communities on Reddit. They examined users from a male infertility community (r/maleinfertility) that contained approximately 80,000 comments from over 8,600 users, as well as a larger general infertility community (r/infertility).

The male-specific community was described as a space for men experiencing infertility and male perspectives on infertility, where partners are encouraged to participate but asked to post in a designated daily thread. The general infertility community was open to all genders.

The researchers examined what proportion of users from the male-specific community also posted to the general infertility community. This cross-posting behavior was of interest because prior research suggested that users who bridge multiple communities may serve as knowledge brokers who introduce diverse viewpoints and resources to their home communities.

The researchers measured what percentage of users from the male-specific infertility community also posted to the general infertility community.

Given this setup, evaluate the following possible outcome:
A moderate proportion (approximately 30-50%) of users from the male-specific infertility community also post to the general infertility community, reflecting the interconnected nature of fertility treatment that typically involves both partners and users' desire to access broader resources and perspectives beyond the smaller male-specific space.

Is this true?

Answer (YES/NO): NO